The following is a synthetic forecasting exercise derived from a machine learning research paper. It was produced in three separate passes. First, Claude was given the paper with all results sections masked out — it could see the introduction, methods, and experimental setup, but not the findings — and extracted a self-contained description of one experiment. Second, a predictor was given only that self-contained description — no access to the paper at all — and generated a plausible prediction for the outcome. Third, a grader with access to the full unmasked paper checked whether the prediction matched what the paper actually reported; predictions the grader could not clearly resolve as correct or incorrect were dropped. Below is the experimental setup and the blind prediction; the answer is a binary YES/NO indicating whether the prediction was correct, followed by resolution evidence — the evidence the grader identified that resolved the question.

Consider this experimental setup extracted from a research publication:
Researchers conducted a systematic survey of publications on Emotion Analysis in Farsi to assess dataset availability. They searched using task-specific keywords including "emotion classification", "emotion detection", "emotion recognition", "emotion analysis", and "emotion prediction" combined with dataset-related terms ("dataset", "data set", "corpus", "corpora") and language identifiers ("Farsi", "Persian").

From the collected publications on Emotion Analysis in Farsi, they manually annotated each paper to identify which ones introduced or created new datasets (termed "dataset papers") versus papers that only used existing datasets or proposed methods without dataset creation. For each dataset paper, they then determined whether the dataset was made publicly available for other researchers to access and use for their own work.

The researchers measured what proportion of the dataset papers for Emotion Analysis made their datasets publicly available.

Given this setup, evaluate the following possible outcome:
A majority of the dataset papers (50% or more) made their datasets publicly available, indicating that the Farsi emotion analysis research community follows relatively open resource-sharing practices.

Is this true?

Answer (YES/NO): NO